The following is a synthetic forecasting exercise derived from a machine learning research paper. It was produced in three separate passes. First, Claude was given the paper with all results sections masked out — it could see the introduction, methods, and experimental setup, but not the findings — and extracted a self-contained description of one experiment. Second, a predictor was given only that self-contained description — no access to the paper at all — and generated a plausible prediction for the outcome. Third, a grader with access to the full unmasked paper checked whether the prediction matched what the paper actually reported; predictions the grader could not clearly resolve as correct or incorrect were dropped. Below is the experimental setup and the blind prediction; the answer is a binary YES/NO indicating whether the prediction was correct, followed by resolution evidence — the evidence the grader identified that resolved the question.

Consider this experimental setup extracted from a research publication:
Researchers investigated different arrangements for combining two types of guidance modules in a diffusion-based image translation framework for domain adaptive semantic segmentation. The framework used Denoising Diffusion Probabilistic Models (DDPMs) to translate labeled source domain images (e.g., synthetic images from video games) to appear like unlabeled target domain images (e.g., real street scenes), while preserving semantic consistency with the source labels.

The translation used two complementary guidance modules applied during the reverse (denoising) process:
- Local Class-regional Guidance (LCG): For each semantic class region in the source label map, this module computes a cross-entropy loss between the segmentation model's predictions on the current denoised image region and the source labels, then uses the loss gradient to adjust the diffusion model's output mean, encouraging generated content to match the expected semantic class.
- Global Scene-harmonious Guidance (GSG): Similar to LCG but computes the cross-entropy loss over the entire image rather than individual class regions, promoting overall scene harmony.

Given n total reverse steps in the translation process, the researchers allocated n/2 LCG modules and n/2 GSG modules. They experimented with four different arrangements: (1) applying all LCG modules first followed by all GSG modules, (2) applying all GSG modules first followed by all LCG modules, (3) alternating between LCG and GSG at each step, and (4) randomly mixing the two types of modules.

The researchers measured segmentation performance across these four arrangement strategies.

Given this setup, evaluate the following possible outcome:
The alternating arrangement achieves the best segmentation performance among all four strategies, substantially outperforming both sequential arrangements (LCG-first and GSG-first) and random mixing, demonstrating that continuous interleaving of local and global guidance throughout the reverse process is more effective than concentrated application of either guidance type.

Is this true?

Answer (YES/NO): NO